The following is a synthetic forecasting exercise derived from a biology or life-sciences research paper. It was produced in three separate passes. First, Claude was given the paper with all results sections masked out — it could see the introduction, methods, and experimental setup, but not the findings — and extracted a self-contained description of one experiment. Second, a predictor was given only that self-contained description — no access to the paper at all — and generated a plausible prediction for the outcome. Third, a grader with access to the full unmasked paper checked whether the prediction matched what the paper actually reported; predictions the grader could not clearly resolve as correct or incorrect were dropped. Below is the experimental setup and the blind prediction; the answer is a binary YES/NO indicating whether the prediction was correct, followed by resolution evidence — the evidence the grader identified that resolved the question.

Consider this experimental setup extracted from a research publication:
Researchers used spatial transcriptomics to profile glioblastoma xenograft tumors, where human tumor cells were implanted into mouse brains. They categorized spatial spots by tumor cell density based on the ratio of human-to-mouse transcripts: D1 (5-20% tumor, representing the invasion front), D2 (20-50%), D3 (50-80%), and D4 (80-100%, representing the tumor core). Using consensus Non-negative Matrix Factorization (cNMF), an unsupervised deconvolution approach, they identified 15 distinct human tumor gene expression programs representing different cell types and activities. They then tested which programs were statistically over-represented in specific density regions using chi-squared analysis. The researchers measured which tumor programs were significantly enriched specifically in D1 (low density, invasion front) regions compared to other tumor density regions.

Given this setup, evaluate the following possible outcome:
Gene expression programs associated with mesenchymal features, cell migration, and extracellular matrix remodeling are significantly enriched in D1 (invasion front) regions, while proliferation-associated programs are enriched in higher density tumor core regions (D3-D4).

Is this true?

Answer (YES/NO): NO